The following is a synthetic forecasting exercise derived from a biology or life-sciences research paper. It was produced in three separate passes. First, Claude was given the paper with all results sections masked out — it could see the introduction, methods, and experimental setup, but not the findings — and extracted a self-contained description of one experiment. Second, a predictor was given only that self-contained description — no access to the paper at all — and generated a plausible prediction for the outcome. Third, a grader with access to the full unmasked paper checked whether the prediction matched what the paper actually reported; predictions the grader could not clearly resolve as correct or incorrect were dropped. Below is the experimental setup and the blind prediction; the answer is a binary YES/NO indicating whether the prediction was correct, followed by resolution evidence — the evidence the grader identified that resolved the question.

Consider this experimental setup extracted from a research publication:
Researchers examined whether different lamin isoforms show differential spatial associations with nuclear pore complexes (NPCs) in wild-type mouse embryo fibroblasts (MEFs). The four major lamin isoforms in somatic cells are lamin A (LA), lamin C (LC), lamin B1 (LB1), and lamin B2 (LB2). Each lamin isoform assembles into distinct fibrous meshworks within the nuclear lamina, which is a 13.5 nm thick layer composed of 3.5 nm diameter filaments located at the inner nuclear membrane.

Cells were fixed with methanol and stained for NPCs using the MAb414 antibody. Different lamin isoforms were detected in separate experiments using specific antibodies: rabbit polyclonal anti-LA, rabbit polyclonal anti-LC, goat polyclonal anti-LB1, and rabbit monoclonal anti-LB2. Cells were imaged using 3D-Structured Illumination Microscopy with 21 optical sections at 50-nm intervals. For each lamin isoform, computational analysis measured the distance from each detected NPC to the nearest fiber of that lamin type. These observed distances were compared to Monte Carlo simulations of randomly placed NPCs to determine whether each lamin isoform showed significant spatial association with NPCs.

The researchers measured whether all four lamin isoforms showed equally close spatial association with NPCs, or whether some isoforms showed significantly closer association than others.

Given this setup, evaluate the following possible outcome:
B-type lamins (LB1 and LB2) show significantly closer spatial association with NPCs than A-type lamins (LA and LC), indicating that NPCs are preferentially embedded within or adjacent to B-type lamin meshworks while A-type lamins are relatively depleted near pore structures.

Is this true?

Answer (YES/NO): NO